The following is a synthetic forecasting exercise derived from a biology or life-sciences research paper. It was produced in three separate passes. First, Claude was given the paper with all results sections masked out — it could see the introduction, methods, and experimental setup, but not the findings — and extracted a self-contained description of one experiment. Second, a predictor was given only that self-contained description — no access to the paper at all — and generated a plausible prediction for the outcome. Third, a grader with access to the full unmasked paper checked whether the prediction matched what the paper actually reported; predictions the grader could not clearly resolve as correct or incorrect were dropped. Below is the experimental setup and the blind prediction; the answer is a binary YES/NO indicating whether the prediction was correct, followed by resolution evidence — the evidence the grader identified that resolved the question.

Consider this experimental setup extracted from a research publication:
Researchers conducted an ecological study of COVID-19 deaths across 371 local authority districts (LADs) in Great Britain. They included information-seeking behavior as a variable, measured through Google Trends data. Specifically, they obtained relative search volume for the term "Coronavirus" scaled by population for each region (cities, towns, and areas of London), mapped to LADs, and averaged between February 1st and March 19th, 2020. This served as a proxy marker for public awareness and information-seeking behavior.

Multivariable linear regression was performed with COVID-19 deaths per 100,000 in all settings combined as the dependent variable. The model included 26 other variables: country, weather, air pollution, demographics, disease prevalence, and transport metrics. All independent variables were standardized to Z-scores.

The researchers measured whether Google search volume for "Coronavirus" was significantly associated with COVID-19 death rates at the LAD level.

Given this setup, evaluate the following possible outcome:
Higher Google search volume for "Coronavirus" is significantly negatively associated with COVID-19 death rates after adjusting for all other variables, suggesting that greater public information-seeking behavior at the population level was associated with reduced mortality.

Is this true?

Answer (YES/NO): NO